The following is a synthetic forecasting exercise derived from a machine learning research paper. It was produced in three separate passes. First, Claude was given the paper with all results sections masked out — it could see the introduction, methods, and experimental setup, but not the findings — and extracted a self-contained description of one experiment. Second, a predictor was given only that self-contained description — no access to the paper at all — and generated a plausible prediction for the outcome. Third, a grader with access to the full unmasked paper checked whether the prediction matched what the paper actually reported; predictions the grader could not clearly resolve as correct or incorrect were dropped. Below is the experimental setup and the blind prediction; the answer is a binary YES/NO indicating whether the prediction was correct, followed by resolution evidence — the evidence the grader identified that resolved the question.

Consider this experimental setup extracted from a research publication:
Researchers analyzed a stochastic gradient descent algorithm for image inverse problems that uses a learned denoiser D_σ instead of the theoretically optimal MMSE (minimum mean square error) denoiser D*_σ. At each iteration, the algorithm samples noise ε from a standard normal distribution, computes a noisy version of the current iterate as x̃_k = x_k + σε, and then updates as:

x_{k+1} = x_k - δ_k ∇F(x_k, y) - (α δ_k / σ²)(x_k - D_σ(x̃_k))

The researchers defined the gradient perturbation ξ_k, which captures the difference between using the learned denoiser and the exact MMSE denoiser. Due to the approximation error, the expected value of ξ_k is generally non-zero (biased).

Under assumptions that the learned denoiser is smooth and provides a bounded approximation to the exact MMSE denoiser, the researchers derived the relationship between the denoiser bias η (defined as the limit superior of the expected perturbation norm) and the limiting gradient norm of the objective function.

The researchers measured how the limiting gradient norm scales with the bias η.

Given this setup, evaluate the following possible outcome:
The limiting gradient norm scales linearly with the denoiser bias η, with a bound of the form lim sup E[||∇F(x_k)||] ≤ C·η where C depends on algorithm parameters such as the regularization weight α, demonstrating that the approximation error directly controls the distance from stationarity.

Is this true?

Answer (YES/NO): NO